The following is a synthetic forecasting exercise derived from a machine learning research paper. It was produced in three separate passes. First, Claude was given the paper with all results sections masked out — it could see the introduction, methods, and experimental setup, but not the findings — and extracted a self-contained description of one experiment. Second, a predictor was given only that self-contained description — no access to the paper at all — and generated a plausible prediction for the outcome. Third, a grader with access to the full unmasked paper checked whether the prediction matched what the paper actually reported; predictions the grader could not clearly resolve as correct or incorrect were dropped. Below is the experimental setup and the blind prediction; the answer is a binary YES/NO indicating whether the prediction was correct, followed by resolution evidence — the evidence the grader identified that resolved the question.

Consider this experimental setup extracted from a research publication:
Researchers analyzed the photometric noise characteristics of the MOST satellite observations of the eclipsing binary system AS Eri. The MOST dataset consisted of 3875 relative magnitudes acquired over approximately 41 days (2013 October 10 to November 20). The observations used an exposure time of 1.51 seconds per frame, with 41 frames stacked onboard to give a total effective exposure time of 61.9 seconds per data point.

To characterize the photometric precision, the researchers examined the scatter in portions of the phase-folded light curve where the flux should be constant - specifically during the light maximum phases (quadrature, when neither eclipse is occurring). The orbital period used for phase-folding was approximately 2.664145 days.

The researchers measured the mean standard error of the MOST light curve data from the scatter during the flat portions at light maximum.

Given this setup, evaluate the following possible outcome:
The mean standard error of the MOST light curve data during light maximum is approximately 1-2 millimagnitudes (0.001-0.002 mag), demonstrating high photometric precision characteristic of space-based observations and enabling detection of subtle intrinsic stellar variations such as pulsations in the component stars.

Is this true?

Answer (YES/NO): NO